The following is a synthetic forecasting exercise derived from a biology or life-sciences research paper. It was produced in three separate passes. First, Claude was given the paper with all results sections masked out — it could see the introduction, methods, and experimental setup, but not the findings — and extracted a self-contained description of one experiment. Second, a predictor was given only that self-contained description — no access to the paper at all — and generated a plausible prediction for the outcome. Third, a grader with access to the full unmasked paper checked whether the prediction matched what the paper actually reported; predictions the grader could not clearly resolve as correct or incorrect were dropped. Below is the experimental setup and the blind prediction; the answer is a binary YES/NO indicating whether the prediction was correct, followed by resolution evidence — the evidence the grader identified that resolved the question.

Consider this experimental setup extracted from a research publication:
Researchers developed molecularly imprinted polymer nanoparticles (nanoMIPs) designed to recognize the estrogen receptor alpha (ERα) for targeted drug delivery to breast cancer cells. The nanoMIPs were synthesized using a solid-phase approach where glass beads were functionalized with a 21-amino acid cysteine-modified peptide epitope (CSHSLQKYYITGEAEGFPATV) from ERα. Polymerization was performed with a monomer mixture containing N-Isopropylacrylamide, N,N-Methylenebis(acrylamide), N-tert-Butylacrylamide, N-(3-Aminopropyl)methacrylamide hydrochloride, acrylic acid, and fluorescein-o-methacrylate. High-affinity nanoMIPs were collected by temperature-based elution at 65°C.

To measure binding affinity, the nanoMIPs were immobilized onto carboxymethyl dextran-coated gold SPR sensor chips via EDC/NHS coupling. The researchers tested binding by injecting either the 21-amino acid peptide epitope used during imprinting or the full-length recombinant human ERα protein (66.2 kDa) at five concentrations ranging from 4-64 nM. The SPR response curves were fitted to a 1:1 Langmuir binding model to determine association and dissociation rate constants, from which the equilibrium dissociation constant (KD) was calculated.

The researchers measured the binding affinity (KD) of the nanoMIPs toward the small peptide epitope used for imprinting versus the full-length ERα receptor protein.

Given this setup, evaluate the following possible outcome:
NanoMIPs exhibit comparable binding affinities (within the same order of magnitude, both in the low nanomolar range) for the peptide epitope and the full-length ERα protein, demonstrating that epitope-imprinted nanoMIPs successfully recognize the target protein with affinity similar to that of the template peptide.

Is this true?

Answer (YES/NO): YES